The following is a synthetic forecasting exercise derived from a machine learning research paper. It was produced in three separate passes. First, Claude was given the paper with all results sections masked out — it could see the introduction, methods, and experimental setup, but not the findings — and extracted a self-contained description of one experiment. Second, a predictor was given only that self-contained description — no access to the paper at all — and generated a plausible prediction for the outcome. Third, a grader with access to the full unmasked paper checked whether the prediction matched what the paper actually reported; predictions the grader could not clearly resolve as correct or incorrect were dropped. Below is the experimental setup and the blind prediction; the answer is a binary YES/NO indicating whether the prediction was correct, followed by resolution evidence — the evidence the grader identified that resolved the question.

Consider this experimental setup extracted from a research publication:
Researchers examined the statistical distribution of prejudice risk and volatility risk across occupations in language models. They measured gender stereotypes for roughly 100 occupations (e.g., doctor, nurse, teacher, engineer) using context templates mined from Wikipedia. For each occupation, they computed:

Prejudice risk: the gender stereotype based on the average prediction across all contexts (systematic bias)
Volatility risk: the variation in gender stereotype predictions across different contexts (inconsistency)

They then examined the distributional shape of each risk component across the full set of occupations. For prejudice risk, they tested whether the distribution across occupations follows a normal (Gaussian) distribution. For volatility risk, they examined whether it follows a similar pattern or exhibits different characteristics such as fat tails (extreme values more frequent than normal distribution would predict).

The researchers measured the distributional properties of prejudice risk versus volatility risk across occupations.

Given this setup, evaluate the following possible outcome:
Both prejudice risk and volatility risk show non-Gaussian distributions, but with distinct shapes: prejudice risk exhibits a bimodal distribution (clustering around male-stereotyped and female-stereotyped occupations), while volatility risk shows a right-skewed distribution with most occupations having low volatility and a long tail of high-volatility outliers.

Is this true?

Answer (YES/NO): NO